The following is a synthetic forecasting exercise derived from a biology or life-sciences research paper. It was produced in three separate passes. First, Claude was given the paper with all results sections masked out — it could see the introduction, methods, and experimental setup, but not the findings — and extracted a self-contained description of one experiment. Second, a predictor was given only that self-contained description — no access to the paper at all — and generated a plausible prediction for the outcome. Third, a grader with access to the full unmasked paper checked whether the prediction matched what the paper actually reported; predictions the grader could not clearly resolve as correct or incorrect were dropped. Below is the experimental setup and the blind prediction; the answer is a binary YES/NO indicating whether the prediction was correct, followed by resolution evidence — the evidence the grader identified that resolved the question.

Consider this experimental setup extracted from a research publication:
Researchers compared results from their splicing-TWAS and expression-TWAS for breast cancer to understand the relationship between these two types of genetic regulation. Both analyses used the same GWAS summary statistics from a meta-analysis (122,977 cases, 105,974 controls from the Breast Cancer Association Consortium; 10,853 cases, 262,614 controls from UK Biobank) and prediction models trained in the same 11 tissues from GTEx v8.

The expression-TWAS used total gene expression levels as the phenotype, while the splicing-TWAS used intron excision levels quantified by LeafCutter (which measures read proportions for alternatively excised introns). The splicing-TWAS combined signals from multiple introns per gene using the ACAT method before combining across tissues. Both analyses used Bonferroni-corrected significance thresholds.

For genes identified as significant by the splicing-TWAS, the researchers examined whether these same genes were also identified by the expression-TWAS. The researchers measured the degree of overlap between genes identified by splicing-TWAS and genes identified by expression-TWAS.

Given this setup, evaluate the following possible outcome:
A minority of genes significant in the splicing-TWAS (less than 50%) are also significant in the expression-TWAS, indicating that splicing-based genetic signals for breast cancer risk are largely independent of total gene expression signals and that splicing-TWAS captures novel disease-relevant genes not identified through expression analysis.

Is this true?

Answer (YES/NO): NO